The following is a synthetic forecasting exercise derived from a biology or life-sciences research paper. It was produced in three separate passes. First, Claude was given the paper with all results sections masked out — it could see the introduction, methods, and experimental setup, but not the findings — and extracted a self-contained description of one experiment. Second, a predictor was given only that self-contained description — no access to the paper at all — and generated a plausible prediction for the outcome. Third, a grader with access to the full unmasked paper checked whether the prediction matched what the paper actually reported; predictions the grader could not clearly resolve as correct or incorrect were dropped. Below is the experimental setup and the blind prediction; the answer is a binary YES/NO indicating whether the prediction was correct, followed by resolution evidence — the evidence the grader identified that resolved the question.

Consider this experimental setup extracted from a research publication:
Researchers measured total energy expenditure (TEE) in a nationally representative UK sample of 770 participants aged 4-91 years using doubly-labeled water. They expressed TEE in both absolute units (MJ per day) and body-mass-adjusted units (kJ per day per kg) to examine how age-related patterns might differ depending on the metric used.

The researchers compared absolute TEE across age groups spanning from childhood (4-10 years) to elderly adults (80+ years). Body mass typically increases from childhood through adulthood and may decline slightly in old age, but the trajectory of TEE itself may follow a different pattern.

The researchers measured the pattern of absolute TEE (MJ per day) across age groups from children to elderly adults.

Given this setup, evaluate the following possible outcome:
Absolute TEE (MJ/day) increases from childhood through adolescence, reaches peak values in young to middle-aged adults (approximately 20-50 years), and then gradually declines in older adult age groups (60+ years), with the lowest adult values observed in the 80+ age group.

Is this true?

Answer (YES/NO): NO